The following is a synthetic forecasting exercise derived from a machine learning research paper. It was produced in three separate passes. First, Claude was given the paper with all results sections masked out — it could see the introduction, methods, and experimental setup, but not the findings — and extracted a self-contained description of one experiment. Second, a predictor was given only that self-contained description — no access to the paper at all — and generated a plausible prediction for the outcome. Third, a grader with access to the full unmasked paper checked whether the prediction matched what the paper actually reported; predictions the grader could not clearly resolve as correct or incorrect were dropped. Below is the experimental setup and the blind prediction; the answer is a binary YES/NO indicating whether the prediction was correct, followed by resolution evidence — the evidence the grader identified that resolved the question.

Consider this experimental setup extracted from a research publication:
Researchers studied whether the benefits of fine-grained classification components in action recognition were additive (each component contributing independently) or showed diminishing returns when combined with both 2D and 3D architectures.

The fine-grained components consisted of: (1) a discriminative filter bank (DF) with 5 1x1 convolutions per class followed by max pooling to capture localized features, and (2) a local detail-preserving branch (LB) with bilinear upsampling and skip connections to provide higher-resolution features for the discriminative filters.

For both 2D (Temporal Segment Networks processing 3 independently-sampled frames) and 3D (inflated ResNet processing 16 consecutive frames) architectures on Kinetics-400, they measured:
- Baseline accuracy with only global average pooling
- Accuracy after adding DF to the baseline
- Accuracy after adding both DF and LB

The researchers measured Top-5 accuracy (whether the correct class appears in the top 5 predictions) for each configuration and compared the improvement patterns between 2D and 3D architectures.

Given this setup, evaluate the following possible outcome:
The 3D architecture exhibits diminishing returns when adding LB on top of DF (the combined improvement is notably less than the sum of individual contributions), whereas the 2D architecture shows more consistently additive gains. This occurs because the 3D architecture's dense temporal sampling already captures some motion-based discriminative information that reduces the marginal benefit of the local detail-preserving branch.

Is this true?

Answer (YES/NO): NO